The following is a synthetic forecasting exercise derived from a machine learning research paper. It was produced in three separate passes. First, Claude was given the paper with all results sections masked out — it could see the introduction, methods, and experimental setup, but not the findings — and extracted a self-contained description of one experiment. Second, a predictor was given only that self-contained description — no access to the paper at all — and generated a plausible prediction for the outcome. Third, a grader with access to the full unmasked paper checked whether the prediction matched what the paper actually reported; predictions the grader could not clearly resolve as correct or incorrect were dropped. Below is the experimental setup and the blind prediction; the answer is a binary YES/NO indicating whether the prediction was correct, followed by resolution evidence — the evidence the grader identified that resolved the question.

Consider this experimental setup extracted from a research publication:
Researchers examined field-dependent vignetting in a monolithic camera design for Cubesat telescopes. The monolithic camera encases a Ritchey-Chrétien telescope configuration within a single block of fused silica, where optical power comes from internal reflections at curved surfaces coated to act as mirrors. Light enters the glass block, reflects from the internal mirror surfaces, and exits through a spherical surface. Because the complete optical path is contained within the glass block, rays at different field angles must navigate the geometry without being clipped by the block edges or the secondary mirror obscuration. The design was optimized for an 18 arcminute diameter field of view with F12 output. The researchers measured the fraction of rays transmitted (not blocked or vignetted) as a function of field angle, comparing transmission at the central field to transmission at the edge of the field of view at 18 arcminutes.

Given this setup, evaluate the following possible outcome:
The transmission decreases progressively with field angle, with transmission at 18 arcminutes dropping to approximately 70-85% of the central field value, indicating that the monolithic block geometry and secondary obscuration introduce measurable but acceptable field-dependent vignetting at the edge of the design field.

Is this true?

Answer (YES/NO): NO